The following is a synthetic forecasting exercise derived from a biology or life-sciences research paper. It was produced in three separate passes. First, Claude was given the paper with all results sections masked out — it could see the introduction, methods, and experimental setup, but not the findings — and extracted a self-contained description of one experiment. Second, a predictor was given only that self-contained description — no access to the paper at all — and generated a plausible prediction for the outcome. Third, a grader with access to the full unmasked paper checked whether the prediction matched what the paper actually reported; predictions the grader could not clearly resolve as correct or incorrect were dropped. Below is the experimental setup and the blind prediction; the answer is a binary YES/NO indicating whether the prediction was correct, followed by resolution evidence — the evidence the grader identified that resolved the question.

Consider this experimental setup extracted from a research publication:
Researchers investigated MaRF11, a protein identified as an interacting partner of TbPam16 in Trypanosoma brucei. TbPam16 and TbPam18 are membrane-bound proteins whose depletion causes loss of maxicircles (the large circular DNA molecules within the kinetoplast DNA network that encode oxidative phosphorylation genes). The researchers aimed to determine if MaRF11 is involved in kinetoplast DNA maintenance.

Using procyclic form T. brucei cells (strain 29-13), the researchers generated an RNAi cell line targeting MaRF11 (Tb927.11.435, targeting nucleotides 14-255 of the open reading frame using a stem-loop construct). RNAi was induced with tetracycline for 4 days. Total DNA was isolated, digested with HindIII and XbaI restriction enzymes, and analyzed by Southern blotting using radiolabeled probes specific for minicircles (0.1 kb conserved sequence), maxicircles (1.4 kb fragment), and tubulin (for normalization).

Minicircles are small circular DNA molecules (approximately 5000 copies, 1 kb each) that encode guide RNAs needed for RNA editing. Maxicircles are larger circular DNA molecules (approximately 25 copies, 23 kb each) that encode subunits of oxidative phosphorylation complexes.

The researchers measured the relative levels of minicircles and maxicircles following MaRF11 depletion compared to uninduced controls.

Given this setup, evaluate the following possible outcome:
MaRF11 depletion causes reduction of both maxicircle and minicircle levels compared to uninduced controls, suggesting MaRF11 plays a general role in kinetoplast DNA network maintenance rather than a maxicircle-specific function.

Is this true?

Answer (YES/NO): NO